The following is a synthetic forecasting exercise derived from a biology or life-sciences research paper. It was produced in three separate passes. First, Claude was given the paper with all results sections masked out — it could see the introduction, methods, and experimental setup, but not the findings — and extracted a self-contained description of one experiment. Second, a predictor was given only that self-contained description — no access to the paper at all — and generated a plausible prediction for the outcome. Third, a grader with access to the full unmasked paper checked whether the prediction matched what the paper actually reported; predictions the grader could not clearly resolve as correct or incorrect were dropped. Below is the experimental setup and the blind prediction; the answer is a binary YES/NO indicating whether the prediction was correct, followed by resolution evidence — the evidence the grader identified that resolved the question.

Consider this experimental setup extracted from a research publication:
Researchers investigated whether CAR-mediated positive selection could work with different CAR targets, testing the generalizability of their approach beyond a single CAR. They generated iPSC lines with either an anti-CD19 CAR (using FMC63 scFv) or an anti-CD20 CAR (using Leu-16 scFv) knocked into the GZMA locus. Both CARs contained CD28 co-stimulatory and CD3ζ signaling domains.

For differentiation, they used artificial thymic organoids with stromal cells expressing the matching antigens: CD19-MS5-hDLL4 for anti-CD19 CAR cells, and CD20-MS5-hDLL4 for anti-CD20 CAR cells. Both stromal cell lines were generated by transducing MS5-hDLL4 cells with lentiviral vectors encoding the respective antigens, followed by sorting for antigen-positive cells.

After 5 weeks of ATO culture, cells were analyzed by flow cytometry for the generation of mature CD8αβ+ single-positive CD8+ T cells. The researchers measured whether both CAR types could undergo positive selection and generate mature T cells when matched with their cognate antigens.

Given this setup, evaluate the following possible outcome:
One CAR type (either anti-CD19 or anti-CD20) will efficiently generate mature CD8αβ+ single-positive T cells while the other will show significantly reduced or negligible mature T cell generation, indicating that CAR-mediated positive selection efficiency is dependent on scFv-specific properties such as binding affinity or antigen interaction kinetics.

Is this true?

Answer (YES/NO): NO